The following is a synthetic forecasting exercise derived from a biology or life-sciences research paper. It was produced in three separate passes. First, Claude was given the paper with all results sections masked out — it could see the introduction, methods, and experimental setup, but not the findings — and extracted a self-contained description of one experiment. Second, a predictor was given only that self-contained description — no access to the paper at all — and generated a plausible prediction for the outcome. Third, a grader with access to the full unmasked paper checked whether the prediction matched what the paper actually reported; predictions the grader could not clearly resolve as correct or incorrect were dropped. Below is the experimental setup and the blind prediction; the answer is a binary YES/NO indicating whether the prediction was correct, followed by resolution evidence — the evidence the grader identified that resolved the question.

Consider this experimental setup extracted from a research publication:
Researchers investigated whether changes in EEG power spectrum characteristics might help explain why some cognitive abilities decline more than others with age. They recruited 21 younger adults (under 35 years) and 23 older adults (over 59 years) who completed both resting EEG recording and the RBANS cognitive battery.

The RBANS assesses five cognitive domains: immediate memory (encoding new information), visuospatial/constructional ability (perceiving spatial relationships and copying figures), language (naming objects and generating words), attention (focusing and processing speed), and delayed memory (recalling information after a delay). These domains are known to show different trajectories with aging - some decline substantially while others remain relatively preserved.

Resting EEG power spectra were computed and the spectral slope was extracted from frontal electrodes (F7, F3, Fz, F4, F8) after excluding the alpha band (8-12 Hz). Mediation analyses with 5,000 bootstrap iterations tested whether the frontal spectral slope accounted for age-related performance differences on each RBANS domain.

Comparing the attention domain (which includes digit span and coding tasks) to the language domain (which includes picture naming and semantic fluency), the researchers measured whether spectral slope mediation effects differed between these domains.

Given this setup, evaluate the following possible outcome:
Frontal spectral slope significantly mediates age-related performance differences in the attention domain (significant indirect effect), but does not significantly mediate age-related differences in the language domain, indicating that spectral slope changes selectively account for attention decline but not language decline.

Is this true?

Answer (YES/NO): NO